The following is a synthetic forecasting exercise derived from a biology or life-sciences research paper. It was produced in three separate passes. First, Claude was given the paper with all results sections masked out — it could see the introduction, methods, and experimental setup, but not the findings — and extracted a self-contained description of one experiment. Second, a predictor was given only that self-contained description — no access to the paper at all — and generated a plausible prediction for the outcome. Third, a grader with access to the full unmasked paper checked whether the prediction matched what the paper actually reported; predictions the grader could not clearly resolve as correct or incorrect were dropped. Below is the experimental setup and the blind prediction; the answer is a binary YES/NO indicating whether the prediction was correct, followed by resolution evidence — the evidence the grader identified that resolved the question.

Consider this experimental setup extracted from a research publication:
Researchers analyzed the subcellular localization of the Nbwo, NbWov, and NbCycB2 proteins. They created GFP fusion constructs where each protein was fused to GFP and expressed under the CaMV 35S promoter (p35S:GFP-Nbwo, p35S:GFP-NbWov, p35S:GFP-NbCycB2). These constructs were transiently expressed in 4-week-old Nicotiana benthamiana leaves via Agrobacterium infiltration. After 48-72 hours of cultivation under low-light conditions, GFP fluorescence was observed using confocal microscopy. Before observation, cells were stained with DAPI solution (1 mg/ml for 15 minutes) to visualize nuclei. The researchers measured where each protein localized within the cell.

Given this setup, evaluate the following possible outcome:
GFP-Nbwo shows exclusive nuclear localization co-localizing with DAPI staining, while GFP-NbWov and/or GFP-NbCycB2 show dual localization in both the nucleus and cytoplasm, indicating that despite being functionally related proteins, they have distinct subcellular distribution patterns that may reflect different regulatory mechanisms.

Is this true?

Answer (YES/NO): NO